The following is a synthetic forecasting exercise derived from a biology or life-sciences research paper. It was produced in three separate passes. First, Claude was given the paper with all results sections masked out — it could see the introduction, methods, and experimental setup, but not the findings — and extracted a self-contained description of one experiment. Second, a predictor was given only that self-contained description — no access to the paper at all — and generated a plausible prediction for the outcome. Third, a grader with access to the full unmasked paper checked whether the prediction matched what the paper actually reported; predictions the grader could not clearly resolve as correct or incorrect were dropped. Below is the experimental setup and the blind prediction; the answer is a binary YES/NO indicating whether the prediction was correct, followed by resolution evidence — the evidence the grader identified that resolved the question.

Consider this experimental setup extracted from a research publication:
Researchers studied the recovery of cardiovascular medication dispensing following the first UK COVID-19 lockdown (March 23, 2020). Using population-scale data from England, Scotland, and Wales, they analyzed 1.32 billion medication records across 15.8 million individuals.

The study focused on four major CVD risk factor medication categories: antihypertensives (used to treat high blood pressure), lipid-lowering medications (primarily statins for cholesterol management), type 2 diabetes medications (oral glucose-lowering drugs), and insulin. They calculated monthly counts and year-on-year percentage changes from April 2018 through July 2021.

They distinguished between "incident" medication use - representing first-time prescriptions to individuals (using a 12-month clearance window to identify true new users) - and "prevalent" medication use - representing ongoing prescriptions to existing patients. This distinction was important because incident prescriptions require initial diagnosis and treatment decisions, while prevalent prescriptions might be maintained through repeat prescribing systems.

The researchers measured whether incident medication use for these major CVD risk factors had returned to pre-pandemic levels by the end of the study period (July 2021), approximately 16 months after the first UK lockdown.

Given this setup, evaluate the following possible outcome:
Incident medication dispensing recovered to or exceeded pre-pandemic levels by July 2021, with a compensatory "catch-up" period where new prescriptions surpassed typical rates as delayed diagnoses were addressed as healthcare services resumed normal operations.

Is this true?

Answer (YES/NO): NO